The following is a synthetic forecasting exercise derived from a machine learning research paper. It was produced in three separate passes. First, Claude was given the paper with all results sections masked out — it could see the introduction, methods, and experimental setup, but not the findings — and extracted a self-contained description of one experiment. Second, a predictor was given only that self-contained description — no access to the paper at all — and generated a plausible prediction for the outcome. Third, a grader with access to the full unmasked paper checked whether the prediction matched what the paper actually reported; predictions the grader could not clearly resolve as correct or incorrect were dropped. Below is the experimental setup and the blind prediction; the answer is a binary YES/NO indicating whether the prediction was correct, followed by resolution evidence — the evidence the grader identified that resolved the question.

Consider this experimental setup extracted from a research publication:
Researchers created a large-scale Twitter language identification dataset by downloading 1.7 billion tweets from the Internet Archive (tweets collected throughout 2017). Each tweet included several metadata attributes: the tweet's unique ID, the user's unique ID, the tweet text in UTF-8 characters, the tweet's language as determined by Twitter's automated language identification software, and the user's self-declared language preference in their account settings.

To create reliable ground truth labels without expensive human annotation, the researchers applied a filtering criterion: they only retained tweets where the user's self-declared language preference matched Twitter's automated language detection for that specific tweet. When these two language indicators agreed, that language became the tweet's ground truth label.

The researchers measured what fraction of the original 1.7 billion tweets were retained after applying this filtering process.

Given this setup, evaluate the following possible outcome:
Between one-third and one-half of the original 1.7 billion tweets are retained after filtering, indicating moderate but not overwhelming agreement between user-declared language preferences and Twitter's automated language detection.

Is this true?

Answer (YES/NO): NO